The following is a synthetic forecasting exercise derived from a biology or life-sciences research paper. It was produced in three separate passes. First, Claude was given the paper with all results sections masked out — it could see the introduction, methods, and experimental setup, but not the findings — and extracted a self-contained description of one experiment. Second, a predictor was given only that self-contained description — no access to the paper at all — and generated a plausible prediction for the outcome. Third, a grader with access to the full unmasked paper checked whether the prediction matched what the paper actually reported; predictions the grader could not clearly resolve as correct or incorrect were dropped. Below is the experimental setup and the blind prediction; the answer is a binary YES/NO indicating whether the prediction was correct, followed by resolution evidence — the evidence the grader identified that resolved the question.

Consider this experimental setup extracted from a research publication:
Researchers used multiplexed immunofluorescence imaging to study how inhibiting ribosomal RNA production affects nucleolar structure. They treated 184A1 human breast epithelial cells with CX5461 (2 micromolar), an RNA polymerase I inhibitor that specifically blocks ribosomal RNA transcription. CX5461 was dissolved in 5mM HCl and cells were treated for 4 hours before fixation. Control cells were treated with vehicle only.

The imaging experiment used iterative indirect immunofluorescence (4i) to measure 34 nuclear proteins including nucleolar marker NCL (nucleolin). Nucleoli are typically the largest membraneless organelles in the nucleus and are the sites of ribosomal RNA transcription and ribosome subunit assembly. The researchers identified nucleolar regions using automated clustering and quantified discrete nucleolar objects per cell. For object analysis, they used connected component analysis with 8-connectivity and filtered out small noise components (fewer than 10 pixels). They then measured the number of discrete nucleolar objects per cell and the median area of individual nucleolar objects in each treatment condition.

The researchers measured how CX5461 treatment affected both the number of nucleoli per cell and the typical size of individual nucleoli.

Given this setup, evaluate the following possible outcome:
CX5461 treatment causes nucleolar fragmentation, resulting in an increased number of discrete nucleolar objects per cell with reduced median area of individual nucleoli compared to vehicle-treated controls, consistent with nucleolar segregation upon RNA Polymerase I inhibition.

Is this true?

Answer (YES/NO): YES